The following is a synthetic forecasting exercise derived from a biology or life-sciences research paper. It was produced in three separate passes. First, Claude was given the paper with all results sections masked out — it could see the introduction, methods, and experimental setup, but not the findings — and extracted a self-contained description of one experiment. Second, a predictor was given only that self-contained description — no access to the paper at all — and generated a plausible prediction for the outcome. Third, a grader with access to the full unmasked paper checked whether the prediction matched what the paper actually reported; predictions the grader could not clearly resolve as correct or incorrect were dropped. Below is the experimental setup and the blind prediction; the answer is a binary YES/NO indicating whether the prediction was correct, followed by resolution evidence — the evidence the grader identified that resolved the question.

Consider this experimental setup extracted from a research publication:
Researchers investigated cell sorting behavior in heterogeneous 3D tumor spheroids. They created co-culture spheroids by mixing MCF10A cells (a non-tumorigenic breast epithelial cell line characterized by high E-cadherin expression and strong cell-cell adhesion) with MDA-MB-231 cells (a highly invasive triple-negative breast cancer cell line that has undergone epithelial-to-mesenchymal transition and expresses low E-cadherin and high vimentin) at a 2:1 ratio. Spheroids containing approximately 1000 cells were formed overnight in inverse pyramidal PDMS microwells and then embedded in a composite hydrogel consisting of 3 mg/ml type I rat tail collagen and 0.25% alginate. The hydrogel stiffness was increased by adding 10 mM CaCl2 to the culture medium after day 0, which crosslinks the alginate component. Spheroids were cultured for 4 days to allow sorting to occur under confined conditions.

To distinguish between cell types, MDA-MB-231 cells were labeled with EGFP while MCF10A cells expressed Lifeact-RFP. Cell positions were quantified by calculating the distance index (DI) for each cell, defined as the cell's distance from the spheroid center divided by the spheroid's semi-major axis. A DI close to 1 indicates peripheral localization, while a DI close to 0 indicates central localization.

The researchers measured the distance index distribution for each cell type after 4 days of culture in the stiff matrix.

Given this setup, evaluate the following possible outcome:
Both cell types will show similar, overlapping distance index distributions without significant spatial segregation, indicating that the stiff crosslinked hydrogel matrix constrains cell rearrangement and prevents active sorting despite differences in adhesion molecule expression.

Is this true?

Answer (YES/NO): NO